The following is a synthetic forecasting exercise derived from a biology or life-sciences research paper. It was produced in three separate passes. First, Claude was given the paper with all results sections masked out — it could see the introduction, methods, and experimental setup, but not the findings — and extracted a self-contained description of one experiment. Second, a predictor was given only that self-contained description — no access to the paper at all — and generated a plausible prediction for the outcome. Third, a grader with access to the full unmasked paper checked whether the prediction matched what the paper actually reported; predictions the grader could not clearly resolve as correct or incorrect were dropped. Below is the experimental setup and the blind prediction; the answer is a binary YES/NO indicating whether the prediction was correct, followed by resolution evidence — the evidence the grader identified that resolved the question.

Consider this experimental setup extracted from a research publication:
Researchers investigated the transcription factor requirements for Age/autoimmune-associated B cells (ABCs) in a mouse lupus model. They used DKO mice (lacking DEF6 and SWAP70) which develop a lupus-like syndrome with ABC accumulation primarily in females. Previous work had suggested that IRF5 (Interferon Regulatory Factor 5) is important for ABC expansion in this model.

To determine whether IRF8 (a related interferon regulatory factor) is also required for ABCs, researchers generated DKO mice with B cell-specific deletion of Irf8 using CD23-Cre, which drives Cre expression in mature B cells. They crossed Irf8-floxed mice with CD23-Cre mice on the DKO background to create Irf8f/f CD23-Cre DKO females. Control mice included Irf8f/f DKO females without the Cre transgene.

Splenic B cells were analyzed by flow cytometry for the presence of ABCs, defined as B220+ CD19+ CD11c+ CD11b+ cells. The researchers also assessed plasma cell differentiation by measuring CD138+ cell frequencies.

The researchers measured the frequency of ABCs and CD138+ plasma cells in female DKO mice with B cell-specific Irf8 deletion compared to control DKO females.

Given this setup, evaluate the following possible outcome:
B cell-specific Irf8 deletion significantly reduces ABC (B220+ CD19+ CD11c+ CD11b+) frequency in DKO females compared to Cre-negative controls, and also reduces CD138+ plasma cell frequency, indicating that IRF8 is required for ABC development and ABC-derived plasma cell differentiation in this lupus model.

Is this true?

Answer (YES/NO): NO